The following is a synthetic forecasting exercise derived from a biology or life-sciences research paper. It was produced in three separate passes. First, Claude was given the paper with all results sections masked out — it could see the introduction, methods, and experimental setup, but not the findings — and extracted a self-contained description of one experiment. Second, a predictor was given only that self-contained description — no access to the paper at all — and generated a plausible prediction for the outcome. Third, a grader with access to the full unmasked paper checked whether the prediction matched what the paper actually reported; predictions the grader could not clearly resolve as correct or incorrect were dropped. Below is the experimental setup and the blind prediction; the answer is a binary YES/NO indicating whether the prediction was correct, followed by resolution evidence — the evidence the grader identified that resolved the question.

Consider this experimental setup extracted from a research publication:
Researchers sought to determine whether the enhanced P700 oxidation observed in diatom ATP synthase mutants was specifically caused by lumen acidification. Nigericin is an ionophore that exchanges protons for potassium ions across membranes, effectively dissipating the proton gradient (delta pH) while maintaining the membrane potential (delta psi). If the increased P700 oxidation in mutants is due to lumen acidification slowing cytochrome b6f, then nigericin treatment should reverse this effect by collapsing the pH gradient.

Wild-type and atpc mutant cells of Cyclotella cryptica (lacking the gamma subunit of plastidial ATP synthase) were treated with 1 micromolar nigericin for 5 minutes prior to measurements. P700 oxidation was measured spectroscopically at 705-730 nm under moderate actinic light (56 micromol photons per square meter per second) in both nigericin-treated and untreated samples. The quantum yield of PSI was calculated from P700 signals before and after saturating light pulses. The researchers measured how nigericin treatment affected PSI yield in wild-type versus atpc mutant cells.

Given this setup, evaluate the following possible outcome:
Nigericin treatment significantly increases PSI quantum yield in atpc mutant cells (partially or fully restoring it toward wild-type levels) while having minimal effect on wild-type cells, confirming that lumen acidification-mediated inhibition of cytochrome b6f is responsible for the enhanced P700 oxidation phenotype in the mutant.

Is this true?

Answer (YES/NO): YES